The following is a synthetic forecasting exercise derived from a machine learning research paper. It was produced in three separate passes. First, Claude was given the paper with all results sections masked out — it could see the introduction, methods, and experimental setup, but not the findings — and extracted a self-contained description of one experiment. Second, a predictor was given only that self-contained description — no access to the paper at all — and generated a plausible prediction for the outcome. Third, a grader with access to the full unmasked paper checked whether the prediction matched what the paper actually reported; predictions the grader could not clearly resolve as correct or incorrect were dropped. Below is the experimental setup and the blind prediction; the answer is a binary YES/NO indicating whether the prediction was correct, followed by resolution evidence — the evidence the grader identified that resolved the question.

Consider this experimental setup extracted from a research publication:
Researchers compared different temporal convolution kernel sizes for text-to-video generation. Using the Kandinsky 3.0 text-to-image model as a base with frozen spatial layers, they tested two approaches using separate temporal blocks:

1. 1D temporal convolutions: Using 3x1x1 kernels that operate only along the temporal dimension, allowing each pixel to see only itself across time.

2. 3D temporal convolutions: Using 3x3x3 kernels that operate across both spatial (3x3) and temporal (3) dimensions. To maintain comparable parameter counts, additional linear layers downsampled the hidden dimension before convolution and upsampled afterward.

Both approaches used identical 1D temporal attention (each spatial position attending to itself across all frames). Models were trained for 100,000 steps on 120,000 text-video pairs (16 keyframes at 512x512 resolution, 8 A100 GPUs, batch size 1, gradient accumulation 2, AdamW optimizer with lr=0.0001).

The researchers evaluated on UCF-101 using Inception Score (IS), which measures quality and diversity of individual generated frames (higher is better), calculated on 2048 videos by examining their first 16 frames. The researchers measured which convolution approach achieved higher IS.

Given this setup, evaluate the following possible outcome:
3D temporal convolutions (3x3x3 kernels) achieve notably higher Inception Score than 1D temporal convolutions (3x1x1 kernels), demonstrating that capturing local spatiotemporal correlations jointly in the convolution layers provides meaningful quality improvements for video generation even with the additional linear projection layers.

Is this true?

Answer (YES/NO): NO